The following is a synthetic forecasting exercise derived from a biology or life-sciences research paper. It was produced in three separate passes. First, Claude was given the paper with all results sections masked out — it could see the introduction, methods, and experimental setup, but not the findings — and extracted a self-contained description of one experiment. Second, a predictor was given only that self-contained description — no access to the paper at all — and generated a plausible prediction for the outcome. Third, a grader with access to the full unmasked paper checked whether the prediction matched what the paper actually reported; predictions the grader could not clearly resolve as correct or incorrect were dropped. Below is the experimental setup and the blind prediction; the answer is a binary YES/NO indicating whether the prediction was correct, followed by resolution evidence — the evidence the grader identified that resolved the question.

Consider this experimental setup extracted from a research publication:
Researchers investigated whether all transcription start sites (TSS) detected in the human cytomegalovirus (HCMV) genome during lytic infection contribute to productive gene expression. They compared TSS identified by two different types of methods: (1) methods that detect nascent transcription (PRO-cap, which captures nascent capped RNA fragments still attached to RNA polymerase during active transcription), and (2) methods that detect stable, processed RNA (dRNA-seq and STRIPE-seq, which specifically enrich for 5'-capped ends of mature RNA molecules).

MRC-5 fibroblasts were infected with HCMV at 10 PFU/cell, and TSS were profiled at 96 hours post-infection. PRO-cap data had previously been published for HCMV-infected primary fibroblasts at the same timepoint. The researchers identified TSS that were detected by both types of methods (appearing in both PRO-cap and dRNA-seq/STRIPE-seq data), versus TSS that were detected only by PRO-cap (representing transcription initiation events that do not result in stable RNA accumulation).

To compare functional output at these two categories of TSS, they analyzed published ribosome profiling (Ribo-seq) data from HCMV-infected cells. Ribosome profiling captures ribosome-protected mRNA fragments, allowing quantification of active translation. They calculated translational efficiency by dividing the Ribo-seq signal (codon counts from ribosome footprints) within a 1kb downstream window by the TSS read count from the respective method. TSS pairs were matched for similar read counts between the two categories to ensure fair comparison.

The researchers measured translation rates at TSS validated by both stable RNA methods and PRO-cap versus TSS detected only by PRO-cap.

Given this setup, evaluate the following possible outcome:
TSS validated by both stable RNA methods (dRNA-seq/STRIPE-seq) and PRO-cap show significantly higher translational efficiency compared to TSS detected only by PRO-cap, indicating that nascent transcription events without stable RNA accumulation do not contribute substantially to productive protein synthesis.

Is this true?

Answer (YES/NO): YES